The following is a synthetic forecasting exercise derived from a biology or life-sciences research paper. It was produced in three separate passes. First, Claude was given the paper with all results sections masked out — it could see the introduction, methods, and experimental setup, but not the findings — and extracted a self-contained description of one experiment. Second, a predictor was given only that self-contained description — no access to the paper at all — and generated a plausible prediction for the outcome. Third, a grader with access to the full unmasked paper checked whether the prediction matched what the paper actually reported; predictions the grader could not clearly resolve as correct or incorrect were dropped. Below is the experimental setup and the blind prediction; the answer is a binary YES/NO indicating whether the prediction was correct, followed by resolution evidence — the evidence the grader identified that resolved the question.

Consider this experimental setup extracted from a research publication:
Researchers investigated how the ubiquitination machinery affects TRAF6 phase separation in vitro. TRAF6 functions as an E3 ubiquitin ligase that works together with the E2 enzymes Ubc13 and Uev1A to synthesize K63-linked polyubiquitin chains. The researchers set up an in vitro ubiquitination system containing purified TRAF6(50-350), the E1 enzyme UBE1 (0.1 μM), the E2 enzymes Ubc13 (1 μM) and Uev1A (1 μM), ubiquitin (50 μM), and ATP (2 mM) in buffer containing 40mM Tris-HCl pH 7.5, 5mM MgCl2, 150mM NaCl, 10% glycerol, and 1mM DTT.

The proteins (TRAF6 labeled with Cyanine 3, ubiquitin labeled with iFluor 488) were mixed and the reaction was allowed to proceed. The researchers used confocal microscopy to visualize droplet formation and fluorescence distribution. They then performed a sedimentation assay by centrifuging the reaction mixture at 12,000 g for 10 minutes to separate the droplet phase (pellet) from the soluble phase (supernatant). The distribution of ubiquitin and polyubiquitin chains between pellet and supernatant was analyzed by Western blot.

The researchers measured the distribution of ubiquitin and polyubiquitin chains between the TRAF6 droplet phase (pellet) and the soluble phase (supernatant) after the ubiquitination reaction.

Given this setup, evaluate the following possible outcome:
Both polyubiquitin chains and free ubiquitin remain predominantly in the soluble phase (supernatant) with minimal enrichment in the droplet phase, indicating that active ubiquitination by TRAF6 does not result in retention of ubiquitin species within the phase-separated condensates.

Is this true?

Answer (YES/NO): NO